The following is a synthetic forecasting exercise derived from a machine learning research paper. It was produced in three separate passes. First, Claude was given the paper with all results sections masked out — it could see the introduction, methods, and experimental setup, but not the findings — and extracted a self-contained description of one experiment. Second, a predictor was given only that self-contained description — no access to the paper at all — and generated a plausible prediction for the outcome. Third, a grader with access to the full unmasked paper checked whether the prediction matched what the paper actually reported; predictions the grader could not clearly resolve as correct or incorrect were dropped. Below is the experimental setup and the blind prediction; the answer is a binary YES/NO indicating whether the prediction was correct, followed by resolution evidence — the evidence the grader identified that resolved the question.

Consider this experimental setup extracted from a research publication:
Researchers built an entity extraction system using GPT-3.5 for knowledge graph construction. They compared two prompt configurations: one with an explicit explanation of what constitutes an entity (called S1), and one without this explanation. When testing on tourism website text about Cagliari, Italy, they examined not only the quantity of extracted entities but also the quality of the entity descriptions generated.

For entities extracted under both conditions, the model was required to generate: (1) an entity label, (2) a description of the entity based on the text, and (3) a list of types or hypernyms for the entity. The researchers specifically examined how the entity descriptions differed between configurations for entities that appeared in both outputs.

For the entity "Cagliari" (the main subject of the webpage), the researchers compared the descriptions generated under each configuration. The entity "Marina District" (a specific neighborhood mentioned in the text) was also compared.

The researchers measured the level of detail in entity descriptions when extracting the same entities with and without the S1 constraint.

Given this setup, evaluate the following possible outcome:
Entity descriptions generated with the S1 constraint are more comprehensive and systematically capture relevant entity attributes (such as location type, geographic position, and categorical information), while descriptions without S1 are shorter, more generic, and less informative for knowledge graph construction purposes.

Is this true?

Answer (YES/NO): YES